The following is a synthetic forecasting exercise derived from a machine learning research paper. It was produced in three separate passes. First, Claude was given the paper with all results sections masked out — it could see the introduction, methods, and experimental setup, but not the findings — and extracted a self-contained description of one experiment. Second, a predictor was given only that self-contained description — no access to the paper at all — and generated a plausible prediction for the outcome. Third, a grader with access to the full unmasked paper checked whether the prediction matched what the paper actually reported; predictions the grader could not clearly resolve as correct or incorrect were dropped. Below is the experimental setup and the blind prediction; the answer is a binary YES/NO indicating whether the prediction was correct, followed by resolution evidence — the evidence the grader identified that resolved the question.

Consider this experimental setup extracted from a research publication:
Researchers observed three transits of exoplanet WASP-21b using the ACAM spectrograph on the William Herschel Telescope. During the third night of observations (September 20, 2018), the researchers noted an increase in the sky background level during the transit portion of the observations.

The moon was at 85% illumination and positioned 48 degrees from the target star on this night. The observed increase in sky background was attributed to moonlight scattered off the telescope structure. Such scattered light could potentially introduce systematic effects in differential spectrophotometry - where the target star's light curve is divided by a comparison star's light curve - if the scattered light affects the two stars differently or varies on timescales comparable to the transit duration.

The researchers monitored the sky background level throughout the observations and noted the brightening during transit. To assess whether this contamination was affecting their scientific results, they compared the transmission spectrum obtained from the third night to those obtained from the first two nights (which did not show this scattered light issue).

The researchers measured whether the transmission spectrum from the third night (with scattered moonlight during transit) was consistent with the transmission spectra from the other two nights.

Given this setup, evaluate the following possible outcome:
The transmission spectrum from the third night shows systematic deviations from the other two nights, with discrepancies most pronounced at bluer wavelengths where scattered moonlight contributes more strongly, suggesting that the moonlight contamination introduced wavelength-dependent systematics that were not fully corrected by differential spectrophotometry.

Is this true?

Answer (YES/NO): NO